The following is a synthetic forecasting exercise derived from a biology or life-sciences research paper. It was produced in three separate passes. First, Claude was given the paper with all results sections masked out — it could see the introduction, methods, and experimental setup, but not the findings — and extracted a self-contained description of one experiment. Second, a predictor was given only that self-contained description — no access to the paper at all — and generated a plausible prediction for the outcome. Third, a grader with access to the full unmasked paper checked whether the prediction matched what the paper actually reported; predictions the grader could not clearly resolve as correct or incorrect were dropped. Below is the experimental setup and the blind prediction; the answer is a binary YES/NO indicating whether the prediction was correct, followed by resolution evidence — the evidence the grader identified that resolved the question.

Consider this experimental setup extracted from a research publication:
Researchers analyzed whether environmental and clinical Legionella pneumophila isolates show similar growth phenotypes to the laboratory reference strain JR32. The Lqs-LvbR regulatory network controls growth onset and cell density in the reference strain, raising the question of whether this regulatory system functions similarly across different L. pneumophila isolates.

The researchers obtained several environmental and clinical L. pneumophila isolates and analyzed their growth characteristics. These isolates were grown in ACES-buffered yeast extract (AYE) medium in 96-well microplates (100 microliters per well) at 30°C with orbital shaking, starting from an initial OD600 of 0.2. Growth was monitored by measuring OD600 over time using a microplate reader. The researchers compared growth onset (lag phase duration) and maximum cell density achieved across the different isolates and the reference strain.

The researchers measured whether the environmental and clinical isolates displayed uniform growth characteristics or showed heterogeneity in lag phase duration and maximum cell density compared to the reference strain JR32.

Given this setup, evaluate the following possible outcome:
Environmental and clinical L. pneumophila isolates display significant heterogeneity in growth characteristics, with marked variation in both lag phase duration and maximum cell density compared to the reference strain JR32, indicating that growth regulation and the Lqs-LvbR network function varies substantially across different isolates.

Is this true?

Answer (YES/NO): NO